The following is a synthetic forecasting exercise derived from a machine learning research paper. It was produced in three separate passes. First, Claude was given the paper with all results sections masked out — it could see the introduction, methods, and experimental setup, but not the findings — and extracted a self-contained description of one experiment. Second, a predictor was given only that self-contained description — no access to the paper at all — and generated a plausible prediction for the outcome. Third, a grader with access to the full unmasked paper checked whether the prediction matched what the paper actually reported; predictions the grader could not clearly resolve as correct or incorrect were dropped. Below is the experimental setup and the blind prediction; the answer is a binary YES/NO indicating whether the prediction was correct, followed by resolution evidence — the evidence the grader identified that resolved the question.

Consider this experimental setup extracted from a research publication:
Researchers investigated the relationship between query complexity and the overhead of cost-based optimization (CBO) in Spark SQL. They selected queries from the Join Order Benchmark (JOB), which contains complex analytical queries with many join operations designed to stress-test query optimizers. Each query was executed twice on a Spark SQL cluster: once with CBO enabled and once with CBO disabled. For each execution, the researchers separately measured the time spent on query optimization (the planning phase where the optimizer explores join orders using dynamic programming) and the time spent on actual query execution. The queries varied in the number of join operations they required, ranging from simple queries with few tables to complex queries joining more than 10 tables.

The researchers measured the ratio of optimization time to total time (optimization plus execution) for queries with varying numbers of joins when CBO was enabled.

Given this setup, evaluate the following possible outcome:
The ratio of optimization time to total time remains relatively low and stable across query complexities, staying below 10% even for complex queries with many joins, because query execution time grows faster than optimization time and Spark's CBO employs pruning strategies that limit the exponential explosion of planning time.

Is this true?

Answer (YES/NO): NO